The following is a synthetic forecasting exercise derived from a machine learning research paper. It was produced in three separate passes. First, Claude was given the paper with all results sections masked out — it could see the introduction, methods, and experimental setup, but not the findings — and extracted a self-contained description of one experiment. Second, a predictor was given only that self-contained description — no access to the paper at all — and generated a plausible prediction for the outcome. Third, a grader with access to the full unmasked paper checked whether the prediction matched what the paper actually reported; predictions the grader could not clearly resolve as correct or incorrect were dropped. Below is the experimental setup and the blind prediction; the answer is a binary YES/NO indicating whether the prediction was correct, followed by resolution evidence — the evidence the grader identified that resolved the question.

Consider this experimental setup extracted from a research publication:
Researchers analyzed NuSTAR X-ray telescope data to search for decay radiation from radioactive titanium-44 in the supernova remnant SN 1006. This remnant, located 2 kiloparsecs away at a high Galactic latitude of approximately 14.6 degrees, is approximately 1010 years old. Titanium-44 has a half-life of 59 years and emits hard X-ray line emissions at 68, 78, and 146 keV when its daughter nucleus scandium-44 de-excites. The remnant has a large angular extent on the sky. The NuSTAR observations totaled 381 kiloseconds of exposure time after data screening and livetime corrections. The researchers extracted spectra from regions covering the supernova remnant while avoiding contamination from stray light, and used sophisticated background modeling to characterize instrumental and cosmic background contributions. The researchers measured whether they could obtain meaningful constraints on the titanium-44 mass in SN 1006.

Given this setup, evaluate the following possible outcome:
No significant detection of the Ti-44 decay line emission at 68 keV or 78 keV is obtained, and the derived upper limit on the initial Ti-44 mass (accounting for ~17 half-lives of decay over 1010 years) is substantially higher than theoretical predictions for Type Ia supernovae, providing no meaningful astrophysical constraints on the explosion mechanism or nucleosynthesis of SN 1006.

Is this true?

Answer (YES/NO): YES